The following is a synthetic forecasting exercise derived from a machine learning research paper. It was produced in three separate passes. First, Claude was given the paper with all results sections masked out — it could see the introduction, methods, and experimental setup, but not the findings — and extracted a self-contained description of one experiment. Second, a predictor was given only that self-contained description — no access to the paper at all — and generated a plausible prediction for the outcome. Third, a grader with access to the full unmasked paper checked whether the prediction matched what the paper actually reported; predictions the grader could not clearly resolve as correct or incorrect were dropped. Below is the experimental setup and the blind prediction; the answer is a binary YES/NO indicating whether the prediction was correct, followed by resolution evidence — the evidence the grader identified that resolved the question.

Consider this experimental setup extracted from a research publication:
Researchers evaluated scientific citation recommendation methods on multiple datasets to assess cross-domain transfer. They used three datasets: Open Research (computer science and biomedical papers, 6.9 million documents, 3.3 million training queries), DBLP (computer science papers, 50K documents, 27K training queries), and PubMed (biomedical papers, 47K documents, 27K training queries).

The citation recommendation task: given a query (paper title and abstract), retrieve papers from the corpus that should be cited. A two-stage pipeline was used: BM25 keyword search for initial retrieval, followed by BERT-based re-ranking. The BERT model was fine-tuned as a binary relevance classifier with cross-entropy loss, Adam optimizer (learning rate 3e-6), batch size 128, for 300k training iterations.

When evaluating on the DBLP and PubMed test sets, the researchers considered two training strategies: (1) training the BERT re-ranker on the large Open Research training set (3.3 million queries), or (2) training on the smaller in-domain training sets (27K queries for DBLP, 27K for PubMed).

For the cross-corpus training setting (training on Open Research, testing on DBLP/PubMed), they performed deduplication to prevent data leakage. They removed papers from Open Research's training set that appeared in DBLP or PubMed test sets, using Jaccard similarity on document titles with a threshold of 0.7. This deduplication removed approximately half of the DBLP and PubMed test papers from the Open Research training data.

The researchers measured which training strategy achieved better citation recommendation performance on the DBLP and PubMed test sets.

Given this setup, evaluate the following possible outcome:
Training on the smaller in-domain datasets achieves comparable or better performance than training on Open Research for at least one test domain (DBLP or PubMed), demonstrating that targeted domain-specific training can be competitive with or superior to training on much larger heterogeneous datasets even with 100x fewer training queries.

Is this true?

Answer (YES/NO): NO